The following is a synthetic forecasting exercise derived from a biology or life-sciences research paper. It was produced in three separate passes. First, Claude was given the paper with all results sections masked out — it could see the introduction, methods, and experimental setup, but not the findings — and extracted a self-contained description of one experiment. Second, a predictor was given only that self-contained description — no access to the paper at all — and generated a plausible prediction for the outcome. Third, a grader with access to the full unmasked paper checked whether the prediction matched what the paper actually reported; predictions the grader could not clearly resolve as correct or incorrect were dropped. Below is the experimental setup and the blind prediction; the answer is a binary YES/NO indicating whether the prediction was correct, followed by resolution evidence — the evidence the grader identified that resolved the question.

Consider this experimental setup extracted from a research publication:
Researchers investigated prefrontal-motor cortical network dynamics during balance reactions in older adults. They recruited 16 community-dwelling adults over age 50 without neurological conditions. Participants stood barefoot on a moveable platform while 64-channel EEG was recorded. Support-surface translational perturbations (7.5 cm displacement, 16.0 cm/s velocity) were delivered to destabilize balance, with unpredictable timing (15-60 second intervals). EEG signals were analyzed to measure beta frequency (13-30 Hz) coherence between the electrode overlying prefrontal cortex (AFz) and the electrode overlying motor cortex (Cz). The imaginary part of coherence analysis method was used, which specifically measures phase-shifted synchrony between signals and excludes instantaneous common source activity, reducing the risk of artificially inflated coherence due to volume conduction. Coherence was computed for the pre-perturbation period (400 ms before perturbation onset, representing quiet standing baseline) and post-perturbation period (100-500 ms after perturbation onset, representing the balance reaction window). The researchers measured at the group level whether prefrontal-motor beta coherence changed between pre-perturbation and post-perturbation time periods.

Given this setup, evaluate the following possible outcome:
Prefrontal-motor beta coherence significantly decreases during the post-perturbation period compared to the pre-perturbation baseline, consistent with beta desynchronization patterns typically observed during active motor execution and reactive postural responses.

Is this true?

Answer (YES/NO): YES